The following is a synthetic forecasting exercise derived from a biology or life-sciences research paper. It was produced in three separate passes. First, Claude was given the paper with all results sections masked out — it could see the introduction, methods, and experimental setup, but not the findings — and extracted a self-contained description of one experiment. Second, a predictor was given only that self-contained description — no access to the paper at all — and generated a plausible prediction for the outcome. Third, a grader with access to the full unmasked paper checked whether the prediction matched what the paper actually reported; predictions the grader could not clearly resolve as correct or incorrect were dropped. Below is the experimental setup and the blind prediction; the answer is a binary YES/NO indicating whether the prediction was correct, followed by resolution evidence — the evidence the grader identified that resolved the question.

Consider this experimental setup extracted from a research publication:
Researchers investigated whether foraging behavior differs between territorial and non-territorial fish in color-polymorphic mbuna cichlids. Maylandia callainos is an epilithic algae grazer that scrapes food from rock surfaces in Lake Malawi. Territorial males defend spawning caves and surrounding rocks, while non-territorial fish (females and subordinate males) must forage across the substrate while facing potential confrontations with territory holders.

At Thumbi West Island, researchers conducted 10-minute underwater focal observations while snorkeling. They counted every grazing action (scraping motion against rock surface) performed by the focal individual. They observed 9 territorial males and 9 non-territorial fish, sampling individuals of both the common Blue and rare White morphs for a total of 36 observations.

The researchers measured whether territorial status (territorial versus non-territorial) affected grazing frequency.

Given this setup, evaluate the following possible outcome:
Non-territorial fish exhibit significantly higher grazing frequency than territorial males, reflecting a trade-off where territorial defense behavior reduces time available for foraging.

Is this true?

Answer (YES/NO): YES